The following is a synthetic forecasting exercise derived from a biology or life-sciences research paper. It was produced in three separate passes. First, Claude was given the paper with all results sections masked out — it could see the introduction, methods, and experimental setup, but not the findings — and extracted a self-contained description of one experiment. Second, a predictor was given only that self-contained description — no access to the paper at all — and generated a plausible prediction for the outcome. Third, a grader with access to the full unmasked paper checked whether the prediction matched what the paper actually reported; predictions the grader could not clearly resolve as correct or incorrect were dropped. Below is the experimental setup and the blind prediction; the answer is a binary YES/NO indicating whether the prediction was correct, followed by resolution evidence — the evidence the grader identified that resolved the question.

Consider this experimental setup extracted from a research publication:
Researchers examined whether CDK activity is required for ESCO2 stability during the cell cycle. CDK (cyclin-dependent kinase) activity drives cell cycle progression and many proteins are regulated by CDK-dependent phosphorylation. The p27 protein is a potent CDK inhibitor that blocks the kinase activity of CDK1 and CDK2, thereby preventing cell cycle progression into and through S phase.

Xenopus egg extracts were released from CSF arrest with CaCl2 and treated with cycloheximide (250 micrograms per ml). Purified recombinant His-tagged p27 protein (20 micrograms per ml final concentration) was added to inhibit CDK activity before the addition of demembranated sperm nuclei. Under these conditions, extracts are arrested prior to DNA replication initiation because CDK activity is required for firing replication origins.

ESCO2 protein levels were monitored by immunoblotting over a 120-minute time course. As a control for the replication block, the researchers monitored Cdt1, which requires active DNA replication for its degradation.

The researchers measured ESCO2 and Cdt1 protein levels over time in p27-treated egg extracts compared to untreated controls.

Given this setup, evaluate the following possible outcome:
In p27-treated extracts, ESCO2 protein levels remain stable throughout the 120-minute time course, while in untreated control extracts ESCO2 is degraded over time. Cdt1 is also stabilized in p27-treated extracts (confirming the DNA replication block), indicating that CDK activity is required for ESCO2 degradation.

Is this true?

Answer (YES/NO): NO